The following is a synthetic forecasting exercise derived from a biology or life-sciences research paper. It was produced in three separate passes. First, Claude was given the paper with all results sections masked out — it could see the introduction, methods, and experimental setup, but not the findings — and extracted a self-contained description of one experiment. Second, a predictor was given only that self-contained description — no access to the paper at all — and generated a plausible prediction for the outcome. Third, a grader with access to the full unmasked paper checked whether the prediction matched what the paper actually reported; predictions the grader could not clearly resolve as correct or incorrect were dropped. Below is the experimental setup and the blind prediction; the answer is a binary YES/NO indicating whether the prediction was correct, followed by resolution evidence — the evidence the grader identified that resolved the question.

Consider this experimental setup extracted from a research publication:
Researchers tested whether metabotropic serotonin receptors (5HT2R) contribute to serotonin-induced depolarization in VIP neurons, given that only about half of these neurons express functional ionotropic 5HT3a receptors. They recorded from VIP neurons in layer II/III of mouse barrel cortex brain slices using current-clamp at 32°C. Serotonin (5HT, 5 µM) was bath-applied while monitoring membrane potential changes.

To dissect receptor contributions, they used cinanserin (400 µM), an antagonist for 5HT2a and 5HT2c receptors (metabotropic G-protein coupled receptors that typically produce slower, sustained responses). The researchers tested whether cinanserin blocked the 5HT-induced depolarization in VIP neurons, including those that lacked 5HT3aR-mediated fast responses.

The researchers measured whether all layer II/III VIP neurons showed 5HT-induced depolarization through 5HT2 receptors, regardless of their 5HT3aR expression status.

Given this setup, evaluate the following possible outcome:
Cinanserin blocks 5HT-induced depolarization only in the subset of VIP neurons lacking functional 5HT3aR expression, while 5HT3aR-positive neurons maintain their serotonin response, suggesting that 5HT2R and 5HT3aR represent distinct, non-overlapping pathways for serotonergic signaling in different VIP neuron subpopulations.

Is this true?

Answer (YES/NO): NO